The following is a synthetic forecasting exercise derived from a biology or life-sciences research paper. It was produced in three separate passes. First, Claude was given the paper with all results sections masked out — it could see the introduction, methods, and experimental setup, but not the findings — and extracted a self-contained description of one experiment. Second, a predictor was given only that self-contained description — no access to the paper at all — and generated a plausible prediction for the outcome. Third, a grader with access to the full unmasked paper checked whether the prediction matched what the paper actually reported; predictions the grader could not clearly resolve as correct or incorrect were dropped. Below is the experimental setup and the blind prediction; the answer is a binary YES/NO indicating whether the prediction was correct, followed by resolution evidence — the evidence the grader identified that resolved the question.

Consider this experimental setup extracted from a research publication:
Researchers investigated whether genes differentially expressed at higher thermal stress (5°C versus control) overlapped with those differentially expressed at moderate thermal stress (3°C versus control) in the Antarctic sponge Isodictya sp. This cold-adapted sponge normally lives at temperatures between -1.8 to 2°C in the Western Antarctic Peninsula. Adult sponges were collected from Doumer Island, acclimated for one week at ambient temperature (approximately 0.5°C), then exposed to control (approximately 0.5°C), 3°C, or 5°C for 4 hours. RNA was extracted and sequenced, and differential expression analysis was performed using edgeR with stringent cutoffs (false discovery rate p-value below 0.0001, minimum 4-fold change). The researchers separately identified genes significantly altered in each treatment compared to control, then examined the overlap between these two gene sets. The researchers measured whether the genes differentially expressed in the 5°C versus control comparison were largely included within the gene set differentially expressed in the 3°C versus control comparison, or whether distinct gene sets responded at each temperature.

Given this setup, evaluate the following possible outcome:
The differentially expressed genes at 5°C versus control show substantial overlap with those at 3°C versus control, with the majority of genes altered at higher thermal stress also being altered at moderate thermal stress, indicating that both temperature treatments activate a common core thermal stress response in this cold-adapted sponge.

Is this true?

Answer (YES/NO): YES